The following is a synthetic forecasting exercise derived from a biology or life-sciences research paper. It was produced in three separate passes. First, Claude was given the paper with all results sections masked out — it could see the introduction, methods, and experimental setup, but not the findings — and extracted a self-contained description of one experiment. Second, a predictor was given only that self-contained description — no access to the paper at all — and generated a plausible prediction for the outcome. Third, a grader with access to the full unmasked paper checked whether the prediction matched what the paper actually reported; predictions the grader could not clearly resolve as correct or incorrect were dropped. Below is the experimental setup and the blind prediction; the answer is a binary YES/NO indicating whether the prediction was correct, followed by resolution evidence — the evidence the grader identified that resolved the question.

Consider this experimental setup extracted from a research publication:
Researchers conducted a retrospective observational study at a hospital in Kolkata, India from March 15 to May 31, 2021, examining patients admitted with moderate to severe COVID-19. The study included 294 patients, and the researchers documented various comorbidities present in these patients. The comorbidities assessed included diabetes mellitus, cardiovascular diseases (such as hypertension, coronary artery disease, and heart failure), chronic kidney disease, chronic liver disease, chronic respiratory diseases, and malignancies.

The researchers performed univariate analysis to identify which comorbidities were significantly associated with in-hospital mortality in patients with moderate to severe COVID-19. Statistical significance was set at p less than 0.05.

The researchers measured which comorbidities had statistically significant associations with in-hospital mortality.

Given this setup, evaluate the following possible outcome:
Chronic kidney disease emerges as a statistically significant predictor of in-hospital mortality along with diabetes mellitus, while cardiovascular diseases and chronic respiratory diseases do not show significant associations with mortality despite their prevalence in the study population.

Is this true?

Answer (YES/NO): NO